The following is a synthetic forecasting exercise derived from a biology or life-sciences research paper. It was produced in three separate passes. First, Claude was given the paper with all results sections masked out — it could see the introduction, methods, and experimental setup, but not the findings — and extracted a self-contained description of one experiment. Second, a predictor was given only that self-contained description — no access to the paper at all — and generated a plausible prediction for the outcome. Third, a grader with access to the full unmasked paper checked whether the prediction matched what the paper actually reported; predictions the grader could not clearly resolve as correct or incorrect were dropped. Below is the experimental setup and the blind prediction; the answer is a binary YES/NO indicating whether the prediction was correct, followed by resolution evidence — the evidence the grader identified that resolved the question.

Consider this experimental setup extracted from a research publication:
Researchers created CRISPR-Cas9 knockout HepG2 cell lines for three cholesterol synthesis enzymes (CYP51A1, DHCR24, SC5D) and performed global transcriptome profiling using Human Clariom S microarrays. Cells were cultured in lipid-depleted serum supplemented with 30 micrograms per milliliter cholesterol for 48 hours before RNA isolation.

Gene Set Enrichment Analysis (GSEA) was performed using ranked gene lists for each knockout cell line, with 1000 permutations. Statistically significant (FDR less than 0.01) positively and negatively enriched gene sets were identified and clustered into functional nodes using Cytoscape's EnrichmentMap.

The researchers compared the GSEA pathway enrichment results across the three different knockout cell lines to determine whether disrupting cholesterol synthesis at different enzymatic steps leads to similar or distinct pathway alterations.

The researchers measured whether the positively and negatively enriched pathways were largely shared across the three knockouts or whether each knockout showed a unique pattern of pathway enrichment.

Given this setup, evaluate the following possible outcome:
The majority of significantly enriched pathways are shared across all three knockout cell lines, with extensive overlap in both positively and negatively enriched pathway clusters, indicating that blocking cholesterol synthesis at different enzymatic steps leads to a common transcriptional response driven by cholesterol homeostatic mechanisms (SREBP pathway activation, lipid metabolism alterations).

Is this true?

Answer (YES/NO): NO